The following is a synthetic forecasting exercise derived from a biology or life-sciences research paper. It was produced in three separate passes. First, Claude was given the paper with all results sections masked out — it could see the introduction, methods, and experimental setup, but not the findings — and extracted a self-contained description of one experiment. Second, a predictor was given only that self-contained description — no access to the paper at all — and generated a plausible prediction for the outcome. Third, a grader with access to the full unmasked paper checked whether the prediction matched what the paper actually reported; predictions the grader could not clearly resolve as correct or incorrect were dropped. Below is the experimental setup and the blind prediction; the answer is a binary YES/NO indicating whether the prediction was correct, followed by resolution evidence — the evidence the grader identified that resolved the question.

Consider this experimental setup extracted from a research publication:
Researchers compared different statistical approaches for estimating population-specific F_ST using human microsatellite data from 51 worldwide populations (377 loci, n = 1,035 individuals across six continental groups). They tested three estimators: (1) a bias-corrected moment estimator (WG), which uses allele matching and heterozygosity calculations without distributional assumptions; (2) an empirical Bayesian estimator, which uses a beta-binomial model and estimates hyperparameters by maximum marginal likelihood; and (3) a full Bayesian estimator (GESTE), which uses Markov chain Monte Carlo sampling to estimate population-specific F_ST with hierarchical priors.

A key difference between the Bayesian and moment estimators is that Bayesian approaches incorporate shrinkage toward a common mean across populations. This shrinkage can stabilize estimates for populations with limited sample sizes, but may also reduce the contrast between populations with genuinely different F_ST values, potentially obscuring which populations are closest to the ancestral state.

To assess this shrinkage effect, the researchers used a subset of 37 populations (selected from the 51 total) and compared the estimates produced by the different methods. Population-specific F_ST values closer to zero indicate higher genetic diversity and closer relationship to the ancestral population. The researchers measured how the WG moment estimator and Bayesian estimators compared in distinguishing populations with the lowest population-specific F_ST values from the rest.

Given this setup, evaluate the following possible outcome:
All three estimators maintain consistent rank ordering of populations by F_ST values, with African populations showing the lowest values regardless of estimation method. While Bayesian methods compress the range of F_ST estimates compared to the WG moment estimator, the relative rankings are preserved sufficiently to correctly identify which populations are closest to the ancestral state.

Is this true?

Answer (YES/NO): NO